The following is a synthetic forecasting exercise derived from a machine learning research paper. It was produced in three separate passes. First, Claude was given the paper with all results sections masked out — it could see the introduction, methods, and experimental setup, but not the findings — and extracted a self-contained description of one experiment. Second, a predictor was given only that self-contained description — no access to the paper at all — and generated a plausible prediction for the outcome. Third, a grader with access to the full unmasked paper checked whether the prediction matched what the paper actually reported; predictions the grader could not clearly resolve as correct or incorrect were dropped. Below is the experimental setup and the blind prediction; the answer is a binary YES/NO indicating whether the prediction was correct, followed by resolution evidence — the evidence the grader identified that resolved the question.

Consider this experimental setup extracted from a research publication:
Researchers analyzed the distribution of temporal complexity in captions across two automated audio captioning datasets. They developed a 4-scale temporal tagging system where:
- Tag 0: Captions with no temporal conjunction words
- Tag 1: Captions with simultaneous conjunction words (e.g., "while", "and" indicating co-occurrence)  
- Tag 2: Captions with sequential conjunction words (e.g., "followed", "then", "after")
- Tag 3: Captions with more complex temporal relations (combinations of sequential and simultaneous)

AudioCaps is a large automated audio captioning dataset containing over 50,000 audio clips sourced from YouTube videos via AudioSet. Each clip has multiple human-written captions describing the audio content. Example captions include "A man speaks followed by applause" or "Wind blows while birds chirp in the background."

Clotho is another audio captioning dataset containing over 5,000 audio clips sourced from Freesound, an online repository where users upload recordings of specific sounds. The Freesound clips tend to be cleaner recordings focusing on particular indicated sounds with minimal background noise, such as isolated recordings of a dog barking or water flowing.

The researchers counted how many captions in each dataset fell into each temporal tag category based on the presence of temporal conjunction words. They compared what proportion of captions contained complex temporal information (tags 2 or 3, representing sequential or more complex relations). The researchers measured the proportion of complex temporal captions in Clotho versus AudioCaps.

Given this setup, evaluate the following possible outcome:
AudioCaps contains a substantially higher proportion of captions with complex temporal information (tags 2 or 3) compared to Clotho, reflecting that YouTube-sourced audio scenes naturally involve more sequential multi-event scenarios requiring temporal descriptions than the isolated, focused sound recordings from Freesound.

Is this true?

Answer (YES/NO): YES